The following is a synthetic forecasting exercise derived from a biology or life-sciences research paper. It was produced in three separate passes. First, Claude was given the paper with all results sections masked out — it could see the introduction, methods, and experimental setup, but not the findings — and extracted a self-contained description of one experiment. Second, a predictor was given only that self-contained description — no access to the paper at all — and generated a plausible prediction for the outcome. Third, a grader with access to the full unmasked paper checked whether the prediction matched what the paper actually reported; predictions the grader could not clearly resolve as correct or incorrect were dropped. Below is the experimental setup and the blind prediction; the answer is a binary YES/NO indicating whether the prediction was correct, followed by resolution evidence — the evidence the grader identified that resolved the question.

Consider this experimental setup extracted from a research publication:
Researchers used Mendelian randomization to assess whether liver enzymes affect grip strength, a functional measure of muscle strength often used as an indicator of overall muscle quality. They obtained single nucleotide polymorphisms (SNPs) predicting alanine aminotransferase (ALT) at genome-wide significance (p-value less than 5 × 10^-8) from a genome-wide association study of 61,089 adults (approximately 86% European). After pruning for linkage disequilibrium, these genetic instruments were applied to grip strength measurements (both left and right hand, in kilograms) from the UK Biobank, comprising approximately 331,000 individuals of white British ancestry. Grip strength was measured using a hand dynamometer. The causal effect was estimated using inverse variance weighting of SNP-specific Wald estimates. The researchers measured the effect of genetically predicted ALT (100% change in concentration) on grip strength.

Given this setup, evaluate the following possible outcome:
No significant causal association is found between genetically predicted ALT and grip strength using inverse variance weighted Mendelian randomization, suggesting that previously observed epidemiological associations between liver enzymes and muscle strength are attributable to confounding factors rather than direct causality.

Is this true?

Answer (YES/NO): YES